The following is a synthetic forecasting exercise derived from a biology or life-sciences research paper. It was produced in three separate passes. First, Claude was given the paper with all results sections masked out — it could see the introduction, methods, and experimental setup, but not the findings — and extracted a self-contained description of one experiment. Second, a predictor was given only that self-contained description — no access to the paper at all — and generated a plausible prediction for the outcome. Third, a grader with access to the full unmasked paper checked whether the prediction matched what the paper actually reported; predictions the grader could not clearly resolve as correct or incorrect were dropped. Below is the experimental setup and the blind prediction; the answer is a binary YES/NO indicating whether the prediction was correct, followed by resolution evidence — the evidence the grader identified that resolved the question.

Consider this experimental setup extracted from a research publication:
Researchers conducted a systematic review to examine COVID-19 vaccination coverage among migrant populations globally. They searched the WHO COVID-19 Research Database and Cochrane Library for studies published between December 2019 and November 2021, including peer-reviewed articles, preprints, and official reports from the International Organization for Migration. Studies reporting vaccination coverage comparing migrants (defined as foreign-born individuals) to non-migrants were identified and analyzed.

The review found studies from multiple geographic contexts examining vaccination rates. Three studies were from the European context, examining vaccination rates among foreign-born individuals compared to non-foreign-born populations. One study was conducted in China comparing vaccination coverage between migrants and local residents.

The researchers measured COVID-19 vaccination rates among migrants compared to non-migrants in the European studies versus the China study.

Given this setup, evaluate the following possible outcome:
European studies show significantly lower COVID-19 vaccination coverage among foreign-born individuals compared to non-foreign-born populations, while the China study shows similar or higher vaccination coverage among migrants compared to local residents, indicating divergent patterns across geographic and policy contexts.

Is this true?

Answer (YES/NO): YES